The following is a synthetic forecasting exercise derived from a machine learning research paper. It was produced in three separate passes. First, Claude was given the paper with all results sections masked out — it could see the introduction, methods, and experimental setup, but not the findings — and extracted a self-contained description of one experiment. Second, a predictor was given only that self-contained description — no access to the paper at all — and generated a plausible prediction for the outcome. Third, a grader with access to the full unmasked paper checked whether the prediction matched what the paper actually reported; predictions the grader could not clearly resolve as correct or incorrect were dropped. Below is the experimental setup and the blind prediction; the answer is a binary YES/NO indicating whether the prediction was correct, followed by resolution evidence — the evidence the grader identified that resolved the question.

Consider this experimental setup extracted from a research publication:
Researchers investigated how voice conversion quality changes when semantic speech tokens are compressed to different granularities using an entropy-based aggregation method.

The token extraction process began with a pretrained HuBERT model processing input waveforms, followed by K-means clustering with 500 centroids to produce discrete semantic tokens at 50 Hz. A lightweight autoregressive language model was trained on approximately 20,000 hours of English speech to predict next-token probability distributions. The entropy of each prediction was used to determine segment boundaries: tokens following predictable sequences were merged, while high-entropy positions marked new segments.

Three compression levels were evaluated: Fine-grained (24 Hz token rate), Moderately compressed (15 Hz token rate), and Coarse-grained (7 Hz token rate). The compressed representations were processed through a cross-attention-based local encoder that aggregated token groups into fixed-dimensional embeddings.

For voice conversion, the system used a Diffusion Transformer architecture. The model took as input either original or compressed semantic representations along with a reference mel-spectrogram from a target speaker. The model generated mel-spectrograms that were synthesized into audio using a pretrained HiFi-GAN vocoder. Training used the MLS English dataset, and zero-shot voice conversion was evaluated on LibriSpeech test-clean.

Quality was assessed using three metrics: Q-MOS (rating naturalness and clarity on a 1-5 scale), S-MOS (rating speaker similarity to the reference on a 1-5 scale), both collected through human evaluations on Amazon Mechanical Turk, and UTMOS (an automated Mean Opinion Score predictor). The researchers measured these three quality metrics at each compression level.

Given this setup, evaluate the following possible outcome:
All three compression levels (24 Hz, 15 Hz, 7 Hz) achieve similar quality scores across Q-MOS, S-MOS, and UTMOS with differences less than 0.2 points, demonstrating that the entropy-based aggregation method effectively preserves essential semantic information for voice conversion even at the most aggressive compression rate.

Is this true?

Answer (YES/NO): NO